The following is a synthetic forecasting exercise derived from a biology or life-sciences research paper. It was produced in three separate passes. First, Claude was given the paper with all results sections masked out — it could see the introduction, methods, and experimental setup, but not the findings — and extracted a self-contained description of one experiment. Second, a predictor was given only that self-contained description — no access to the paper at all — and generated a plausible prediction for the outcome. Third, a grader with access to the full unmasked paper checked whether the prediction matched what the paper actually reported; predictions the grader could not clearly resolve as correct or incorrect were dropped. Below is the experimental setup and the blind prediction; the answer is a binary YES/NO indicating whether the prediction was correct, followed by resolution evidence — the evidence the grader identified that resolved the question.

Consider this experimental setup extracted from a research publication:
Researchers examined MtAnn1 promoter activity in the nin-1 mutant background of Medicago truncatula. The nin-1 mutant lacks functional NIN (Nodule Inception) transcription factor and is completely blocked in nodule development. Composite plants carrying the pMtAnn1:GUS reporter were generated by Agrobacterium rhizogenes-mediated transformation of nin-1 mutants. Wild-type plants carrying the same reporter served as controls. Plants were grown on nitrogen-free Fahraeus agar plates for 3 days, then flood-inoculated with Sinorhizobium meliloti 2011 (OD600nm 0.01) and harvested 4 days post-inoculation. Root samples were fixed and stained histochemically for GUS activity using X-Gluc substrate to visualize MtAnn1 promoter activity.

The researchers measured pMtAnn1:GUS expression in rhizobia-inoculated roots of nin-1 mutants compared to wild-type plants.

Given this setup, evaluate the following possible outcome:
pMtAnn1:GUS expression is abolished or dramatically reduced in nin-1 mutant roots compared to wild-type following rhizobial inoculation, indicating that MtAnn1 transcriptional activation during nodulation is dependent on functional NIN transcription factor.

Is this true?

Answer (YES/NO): YES